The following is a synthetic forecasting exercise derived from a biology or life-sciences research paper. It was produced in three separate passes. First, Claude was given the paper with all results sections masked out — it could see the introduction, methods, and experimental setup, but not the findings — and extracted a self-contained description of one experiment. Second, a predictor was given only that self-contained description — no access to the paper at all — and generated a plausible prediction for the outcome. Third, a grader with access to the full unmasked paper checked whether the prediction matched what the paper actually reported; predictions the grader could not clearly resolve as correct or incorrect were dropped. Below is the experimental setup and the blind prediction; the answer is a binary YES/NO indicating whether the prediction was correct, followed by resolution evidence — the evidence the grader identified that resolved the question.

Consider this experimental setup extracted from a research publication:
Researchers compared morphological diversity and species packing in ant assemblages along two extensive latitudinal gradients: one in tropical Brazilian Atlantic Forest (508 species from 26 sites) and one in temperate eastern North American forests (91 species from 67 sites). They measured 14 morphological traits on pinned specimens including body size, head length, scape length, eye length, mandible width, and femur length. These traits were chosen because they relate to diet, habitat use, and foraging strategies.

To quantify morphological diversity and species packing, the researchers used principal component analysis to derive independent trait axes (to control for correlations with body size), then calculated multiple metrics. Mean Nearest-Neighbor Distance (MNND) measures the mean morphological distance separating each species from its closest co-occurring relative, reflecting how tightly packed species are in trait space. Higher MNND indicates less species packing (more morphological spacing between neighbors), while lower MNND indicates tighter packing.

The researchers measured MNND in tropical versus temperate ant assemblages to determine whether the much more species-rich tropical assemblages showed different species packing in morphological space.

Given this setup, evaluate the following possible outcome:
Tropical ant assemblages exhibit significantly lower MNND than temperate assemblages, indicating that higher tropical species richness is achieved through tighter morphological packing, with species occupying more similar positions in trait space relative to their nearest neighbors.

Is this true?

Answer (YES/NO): NO